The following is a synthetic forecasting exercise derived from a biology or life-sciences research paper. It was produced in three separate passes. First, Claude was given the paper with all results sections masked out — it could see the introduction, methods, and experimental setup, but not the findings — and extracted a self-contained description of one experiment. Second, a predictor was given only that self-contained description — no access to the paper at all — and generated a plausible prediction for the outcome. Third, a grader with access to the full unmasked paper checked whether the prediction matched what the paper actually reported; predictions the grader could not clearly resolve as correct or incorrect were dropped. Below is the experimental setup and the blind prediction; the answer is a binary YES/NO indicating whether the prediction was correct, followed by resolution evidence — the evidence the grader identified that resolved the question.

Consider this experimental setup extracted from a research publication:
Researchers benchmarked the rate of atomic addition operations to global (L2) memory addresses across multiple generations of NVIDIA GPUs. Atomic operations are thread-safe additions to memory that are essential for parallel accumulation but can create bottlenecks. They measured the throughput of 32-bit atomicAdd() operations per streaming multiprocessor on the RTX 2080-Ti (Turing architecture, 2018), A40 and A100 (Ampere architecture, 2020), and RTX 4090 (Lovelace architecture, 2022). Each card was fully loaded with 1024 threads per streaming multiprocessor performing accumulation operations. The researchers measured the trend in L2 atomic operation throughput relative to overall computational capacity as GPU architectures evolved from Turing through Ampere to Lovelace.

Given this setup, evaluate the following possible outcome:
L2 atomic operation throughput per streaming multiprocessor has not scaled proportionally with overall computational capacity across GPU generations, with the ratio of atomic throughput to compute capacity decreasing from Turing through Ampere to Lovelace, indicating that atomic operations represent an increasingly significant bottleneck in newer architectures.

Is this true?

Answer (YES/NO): YES